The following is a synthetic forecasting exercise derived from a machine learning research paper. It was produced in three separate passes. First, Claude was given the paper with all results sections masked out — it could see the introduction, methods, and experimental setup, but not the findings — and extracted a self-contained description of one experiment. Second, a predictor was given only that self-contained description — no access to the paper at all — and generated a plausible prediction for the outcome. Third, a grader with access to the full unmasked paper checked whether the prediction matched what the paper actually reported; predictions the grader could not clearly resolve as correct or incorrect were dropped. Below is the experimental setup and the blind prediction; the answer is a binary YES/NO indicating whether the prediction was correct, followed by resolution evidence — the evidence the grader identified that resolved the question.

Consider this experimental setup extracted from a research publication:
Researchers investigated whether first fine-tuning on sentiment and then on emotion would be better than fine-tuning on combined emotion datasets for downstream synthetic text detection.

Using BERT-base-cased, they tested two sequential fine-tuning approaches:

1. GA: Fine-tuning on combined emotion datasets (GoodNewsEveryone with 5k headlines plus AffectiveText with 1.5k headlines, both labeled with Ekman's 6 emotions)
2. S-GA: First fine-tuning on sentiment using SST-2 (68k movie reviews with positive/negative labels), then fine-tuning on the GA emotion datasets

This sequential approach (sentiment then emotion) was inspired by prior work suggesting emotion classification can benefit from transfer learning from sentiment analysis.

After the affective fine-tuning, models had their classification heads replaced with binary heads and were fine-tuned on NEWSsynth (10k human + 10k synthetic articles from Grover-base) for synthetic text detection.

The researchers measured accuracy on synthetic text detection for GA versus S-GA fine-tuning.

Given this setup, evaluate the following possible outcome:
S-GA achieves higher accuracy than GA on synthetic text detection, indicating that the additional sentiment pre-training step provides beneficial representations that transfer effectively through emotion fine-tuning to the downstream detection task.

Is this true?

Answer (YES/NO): NO